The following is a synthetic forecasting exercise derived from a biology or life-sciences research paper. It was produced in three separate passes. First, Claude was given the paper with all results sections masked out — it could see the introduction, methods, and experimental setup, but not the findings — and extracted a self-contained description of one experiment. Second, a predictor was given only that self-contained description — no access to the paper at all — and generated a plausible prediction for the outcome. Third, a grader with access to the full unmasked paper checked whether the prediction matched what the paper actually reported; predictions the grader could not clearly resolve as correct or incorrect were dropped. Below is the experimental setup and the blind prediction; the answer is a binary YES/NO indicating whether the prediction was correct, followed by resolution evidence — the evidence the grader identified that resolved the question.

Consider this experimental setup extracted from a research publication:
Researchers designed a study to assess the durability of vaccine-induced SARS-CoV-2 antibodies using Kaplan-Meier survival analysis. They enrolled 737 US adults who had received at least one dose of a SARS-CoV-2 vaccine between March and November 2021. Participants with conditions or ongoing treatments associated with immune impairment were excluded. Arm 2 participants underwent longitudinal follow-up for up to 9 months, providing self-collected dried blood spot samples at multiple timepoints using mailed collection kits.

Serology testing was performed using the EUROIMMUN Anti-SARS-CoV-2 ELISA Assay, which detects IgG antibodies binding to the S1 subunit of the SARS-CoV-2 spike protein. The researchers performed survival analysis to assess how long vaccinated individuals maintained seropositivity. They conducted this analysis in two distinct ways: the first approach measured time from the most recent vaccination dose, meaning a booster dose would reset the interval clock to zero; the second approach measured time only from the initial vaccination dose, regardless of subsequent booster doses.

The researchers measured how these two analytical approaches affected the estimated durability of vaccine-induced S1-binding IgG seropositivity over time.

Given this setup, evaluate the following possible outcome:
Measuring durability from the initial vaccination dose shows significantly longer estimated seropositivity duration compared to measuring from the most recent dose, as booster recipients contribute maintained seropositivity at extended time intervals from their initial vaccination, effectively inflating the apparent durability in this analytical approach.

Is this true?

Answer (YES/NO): NO